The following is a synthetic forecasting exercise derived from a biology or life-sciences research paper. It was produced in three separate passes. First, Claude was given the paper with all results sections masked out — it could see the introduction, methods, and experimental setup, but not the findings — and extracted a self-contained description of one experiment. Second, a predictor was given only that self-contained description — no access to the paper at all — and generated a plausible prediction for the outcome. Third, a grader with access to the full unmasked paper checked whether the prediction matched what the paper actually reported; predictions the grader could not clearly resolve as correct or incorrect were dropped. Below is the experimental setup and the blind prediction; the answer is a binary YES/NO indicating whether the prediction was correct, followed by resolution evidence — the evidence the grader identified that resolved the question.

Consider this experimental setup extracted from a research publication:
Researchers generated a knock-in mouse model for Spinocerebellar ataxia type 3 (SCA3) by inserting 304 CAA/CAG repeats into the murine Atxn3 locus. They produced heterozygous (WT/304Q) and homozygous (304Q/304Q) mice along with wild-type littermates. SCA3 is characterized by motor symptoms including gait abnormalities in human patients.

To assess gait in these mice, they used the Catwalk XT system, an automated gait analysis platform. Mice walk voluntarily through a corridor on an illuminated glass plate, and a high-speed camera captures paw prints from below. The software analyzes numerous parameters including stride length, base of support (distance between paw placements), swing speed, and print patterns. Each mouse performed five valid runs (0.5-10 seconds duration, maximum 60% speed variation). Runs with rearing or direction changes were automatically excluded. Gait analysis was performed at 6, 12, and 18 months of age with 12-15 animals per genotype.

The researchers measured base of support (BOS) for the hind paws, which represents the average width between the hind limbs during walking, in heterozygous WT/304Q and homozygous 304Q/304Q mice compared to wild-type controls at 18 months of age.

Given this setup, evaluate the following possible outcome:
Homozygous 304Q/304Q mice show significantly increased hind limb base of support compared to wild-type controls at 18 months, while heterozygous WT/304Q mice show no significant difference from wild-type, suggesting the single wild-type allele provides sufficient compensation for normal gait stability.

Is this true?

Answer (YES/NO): NO